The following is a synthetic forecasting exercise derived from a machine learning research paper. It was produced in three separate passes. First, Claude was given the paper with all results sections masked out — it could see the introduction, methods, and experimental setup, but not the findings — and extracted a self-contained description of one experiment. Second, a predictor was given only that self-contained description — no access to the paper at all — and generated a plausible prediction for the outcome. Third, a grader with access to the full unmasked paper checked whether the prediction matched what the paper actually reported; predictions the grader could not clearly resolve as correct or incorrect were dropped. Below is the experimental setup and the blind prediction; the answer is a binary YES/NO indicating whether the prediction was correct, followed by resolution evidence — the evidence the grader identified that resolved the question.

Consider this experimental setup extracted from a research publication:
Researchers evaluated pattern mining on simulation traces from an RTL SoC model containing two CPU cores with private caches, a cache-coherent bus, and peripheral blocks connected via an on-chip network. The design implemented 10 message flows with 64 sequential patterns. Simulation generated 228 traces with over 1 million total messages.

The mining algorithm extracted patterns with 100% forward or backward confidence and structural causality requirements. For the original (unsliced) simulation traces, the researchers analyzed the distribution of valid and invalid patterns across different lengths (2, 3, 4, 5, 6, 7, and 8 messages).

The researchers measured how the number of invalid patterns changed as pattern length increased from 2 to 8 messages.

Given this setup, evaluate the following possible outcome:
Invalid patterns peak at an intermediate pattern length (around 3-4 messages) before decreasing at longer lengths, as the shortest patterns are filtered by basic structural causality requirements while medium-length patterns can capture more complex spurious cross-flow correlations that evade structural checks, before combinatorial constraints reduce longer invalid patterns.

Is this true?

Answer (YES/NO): NO